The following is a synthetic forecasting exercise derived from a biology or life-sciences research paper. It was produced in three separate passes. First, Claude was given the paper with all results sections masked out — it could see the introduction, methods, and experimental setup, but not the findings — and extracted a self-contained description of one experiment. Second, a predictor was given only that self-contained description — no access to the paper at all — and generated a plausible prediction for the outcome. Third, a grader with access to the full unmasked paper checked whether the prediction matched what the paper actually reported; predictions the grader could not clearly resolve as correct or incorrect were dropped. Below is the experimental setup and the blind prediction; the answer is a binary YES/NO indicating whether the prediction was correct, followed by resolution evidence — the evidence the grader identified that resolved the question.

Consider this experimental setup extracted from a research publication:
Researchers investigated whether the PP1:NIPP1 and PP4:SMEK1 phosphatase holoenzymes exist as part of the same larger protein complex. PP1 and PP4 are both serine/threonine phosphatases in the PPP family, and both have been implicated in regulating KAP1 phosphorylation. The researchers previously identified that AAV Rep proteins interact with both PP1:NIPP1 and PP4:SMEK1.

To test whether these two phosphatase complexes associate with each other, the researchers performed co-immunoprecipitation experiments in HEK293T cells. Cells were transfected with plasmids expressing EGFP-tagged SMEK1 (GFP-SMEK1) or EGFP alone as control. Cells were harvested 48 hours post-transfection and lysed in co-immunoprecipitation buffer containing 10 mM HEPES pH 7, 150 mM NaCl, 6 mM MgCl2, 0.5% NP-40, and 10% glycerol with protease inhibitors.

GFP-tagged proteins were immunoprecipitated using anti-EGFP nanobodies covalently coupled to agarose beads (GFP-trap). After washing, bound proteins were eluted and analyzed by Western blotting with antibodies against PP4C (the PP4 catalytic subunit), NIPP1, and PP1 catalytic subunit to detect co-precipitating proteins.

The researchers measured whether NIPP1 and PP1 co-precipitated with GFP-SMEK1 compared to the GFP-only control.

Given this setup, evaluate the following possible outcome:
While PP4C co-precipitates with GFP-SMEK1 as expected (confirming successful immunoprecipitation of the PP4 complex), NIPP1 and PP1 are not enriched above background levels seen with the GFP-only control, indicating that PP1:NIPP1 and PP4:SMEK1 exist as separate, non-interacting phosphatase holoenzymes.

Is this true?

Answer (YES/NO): NO